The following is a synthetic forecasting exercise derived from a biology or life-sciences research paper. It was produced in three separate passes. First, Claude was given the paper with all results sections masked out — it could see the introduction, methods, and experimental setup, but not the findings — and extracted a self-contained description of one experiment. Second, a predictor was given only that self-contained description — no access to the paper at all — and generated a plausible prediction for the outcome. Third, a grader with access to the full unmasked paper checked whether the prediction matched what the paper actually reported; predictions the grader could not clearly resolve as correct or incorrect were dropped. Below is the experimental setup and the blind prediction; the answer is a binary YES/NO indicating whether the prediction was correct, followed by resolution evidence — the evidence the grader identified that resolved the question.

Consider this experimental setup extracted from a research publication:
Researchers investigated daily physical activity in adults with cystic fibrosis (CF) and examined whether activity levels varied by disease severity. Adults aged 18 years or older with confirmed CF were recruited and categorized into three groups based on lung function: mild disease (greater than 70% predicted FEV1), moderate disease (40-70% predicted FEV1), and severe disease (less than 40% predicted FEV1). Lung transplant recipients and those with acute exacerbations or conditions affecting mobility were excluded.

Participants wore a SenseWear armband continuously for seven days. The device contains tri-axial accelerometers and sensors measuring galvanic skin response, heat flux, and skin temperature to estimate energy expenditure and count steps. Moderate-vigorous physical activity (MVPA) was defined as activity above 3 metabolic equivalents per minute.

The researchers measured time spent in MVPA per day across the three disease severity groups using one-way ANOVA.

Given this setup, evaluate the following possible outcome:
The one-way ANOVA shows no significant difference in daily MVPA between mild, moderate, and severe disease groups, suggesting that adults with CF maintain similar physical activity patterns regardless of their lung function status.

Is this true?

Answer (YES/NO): YES